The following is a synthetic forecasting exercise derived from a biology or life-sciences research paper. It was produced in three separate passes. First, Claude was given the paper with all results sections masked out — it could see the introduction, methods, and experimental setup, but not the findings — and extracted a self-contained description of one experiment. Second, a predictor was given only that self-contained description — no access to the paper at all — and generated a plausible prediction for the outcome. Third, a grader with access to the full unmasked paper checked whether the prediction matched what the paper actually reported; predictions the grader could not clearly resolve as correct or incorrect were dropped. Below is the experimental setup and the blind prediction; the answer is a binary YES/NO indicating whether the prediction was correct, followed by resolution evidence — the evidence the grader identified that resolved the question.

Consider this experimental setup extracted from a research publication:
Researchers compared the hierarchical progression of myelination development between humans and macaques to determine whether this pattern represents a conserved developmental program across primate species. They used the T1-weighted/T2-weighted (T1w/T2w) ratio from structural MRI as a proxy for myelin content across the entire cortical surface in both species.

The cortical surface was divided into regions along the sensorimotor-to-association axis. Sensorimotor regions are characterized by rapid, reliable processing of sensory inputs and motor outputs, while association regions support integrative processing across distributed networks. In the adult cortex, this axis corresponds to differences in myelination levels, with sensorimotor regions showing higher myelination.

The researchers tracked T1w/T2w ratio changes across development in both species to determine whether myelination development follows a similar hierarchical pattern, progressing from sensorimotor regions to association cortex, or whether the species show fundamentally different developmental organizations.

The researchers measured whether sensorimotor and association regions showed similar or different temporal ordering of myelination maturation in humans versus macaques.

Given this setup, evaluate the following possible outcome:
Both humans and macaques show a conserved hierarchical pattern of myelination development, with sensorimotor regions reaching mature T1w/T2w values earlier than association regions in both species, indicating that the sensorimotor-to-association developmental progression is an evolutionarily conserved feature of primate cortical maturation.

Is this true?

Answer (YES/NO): YES